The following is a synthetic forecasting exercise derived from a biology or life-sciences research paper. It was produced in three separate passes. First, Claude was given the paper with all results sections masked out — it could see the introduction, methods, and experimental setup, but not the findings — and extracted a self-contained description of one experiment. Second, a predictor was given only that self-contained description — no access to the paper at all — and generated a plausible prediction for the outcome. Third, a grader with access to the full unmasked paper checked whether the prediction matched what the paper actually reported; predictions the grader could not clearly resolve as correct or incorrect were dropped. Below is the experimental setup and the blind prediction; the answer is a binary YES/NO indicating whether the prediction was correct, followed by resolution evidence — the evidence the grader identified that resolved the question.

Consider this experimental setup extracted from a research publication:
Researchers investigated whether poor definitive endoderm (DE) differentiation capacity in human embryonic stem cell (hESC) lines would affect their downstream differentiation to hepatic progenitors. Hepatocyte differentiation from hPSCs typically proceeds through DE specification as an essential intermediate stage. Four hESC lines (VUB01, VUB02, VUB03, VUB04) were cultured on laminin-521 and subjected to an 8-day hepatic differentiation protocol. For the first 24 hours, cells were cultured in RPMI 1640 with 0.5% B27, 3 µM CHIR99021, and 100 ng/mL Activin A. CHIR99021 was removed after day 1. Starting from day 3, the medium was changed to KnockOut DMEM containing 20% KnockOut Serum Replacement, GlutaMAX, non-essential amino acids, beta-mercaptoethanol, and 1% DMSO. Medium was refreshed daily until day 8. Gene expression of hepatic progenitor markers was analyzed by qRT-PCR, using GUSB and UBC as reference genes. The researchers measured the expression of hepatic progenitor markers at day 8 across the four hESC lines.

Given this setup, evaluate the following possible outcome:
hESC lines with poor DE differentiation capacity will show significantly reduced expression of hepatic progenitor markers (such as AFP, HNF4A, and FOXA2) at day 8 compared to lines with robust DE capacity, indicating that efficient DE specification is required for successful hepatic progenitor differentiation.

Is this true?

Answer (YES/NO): YES